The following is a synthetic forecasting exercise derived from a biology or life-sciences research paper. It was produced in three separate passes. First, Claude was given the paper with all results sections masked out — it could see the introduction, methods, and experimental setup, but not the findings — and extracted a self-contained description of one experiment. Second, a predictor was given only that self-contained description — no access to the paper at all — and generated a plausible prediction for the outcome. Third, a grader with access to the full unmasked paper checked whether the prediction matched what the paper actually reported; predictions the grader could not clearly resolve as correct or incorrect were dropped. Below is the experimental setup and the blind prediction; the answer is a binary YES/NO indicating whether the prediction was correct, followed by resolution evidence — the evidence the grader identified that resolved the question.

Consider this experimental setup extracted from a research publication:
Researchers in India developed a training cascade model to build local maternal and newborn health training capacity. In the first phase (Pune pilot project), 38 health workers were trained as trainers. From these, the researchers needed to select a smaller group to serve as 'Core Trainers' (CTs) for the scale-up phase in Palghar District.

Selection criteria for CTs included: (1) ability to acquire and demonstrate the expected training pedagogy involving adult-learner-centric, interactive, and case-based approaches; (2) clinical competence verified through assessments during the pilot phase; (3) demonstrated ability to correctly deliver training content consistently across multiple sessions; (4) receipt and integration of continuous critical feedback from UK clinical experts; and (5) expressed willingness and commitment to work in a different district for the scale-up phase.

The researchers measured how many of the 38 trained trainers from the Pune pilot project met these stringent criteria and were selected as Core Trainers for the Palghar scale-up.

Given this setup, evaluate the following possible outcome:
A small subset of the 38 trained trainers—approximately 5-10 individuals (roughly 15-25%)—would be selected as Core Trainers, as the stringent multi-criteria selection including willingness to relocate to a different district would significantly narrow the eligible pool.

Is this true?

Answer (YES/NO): YES